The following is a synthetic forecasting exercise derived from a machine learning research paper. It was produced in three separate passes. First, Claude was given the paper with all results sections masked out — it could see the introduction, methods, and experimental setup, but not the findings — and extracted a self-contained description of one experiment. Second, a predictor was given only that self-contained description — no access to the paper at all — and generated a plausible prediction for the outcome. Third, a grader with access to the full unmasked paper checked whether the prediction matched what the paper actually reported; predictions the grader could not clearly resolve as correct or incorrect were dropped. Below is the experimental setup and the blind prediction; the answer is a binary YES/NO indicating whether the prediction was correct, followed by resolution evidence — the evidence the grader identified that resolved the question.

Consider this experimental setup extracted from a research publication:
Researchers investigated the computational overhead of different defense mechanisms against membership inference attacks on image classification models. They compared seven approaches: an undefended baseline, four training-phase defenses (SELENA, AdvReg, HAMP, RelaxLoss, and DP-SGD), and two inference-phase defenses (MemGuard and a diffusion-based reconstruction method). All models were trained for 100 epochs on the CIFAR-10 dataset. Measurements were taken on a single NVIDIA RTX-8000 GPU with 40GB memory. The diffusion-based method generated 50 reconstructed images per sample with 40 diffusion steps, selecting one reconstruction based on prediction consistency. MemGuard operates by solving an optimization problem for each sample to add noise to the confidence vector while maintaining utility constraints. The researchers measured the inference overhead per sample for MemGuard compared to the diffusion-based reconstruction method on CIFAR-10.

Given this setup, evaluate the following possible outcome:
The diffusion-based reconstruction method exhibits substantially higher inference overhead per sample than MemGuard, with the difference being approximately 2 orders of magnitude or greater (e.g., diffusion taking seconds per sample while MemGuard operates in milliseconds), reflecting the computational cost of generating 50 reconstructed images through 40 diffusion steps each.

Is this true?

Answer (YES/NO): NO